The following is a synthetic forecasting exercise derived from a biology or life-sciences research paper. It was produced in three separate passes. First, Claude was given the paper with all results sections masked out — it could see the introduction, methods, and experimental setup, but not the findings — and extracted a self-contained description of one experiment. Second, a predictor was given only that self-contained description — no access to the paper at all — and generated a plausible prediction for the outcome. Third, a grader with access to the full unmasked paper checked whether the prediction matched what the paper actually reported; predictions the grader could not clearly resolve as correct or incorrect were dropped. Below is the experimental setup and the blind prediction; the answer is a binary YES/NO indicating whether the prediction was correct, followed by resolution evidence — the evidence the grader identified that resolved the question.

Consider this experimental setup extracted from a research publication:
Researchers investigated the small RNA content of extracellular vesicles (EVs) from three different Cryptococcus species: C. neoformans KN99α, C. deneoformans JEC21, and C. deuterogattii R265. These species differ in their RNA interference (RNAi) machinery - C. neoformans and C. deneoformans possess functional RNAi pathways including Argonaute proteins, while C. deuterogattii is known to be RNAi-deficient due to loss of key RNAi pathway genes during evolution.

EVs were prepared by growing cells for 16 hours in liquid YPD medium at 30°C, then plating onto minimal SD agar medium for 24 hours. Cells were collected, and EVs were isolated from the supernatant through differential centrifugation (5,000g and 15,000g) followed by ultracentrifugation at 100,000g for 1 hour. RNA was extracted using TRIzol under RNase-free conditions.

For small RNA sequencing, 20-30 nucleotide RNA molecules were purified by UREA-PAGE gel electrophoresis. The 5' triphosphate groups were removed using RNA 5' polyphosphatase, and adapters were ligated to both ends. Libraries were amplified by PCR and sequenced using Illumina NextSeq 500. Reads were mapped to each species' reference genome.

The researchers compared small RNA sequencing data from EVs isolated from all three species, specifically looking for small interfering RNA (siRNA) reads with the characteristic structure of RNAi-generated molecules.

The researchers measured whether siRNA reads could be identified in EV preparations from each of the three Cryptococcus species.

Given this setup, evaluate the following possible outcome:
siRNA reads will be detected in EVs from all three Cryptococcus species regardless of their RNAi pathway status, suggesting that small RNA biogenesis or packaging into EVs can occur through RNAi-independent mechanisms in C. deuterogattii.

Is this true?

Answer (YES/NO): NO